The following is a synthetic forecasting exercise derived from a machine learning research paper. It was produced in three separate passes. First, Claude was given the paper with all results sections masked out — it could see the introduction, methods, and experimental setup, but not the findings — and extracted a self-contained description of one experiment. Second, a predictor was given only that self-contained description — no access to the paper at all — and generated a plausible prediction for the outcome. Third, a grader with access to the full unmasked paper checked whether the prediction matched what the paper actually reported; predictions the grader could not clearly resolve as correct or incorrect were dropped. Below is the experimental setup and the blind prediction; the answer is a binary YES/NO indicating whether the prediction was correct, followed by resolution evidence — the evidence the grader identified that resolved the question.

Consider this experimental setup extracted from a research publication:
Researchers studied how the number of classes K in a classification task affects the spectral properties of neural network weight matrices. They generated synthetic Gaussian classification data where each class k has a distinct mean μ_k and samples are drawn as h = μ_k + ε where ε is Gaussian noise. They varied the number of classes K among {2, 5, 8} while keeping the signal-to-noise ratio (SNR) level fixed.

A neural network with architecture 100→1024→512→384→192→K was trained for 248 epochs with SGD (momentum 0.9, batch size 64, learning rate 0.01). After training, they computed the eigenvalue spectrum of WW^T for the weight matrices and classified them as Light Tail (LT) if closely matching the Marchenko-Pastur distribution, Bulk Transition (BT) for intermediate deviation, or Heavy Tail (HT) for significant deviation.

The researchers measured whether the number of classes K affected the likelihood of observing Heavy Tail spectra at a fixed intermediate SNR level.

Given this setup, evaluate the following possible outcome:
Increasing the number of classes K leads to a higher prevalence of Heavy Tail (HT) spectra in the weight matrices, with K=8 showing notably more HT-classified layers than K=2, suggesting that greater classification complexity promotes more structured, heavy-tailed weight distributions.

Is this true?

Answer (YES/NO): YES